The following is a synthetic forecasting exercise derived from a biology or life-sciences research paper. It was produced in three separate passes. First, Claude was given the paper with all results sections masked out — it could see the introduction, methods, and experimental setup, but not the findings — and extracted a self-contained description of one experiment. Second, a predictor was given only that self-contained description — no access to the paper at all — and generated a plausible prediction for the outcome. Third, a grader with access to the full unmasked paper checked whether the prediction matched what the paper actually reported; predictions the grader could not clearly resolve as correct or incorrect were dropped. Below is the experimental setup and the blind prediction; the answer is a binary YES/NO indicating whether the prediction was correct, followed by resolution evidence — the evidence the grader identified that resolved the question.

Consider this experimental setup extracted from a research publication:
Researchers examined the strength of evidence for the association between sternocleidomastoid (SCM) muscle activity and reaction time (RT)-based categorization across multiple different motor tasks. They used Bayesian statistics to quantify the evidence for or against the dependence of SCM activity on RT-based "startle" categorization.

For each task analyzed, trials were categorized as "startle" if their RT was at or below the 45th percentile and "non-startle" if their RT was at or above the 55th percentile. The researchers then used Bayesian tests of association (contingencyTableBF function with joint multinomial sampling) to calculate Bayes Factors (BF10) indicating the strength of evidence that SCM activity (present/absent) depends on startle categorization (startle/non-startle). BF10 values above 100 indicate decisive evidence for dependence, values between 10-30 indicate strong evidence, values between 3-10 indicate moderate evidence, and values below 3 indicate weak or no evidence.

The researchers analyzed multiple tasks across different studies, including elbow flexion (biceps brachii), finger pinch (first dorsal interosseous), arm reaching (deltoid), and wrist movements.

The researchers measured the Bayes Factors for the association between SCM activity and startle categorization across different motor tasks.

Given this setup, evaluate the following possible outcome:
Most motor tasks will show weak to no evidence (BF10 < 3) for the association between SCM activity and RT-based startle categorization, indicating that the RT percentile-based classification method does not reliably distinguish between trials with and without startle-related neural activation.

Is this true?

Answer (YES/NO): NO